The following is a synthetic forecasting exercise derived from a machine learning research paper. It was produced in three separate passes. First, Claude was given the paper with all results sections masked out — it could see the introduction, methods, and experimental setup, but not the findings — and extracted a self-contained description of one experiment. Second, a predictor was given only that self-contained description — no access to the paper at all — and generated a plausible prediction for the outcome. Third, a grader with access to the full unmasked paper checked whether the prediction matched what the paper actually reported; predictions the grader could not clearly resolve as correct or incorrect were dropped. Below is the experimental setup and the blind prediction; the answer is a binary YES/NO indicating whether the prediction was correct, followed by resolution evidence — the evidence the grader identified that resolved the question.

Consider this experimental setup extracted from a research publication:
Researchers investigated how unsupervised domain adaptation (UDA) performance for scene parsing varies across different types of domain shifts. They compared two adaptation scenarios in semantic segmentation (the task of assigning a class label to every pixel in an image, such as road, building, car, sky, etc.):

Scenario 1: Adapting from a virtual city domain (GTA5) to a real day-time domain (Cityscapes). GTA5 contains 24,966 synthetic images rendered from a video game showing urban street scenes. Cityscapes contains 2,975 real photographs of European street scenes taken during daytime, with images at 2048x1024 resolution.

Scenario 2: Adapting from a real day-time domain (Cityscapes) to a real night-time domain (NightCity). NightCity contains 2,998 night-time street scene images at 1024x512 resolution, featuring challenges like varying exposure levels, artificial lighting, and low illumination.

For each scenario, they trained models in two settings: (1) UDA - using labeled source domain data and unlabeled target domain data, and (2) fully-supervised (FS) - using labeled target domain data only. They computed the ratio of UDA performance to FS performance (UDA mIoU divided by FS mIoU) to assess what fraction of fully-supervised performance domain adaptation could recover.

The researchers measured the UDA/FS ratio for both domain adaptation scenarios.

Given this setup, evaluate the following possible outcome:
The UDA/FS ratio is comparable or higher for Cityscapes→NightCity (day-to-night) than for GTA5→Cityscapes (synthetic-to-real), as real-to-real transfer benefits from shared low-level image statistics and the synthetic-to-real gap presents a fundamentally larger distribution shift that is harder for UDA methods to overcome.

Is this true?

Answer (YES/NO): NO